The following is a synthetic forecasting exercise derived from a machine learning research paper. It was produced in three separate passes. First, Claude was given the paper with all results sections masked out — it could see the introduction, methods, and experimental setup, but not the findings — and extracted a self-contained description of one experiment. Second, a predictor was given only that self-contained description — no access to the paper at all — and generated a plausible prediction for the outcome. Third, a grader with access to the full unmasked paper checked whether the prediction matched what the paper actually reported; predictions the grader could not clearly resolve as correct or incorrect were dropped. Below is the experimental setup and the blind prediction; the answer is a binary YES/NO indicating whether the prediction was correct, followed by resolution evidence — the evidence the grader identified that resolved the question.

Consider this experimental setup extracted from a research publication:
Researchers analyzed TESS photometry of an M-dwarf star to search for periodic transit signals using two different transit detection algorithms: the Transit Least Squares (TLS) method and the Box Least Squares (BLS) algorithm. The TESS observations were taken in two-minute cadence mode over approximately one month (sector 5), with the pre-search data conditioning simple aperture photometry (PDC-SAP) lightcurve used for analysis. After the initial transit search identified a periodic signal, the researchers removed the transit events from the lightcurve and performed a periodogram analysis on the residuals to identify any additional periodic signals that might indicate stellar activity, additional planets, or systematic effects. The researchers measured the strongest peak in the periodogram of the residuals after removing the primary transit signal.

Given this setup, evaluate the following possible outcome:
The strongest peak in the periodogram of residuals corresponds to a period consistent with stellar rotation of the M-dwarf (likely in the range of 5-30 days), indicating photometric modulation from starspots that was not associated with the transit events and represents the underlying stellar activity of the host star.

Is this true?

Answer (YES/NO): NO